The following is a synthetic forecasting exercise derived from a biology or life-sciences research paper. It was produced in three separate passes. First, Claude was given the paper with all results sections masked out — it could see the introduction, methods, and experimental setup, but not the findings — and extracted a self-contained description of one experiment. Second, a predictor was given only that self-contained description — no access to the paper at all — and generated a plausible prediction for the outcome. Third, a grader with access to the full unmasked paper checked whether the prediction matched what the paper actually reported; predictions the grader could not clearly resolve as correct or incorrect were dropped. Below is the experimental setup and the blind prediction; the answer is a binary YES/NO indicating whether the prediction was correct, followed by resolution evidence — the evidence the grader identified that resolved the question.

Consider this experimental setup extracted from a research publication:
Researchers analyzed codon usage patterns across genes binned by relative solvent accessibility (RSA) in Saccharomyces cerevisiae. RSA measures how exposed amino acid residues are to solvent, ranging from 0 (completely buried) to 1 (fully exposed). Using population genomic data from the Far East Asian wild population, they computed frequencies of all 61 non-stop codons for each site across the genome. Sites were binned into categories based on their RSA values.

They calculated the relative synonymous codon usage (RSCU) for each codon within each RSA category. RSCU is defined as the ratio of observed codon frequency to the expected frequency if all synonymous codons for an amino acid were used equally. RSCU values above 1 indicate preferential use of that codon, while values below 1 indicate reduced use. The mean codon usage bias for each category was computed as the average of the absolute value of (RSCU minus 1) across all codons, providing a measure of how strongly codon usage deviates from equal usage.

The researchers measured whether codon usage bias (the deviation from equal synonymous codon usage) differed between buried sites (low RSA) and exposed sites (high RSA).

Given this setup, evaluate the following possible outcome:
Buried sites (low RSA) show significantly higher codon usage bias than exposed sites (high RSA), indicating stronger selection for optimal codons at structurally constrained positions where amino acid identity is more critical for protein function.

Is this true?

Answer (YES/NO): YES